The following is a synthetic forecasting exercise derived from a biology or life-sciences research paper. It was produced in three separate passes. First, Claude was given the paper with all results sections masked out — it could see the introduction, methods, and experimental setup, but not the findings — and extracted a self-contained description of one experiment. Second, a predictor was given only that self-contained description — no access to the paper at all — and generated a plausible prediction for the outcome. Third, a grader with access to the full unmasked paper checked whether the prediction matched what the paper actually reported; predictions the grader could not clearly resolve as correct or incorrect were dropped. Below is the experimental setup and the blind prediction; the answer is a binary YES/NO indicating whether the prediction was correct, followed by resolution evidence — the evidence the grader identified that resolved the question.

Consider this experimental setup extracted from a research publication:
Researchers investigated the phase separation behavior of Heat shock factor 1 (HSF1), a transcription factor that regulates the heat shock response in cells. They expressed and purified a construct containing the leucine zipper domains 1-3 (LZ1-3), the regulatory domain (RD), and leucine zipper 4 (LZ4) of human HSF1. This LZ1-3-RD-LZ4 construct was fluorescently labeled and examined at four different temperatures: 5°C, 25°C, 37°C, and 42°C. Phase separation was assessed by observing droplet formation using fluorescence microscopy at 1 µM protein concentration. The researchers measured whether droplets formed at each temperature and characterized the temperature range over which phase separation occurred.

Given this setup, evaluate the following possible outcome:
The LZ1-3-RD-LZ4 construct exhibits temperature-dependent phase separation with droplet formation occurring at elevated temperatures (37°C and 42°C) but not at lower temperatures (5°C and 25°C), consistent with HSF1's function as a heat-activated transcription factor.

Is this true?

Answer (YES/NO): YES